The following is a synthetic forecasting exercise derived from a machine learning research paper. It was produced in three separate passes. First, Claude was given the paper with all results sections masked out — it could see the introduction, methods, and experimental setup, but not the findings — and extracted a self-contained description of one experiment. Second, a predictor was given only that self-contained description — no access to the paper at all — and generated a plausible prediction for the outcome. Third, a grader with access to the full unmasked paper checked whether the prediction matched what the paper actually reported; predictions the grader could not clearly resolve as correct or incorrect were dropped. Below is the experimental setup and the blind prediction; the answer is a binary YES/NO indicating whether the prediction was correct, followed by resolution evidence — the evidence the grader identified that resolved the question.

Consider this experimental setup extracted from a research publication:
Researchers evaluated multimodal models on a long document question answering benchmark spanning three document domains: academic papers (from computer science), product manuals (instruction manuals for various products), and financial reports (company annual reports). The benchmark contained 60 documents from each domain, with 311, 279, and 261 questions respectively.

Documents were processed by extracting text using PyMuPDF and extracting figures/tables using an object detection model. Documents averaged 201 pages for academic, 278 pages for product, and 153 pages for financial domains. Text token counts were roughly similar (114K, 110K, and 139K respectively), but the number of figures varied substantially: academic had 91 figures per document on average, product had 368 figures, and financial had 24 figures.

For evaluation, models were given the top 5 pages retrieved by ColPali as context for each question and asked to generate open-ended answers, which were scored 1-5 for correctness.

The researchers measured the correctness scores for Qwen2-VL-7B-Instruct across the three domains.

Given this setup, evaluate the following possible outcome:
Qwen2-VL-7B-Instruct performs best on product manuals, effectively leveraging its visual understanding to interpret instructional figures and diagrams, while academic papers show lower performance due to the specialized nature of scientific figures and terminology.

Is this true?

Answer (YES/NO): NO